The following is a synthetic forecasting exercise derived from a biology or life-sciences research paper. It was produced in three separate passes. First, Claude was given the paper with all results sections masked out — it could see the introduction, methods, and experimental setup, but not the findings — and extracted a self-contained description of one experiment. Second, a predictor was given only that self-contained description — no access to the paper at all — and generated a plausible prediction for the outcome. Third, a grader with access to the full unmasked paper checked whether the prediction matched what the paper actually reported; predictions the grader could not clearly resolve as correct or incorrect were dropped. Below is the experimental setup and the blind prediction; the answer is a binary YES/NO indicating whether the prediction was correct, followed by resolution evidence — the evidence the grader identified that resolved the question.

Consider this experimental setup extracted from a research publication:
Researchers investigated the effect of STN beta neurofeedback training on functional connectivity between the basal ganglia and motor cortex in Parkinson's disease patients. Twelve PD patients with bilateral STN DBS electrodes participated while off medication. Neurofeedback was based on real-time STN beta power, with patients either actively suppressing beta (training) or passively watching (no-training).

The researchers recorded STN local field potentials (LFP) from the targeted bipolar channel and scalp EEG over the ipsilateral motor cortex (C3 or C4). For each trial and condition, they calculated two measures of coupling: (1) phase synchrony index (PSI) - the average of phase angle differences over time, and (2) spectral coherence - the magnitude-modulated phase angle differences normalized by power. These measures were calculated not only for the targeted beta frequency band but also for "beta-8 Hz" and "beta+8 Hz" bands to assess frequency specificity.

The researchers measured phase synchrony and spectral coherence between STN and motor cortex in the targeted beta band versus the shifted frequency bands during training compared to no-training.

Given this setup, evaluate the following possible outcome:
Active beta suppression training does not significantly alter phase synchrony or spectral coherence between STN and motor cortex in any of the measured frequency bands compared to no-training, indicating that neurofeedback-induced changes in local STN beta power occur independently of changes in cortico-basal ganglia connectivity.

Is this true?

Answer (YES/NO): NO